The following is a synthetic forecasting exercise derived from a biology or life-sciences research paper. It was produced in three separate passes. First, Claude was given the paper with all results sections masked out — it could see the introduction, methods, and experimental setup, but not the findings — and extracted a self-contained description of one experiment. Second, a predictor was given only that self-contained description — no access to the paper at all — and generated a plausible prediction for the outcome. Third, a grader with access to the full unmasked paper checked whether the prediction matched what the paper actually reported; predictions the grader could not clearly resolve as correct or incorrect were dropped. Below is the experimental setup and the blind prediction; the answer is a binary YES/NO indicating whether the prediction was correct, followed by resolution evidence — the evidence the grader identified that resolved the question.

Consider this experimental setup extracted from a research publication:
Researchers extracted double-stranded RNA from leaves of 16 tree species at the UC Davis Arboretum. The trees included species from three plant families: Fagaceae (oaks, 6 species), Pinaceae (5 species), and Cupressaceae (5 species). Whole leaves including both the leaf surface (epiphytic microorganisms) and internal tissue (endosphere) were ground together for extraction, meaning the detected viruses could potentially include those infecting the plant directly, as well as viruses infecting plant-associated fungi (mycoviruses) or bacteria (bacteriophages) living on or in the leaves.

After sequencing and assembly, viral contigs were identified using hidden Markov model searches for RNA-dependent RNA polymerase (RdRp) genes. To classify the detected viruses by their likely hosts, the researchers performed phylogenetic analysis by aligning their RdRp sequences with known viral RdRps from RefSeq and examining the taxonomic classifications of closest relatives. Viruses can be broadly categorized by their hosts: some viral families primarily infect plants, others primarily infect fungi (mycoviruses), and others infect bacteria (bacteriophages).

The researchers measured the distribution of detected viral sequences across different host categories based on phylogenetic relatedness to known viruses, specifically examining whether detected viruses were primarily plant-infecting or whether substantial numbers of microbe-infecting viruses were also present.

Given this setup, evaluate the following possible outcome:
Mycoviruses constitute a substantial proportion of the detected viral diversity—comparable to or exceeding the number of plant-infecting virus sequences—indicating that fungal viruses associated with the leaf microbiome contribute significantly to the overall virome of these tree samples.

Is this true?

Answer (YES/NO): NO